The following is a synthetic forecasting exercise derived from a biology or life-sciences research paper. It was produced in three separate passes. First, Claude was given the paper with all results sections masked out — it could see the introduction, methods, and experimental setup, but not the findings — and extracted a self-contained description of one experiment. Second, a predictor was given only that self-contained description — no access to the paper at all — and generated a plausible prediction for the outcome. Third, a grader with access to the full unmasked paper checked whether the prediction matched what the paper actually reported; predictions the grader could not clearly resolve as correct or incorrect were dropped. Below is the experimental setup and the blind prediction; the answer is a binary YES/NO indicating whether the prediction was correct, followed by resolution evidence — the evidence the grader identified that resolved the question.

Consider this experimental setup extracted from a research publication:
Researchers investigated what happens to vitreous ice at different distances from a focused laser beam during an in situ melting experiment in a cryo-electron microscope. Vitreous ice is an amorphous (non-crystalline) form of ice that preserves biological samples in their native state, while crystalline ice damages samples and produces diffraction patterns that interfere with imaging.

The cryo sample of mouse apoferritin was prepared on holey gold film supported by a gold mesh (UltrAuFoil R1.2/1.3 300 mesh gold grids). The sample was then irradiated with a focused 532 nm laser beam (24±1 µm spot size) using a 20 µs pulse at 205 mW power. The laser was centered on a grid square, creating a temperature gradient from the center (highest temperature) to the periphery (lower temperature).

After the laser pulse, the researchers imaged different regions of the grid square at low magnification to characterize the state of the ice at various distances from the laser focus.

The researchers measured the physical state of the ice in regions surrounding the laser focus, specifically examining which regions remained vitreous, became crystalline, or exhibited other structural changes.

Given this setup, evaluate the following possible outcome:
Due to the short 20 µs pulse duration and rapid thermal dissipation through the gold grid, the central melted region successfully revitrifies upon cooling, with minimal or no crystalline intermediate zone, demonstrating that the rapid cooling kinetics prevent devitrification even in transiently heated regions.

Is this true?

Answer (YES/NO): NO